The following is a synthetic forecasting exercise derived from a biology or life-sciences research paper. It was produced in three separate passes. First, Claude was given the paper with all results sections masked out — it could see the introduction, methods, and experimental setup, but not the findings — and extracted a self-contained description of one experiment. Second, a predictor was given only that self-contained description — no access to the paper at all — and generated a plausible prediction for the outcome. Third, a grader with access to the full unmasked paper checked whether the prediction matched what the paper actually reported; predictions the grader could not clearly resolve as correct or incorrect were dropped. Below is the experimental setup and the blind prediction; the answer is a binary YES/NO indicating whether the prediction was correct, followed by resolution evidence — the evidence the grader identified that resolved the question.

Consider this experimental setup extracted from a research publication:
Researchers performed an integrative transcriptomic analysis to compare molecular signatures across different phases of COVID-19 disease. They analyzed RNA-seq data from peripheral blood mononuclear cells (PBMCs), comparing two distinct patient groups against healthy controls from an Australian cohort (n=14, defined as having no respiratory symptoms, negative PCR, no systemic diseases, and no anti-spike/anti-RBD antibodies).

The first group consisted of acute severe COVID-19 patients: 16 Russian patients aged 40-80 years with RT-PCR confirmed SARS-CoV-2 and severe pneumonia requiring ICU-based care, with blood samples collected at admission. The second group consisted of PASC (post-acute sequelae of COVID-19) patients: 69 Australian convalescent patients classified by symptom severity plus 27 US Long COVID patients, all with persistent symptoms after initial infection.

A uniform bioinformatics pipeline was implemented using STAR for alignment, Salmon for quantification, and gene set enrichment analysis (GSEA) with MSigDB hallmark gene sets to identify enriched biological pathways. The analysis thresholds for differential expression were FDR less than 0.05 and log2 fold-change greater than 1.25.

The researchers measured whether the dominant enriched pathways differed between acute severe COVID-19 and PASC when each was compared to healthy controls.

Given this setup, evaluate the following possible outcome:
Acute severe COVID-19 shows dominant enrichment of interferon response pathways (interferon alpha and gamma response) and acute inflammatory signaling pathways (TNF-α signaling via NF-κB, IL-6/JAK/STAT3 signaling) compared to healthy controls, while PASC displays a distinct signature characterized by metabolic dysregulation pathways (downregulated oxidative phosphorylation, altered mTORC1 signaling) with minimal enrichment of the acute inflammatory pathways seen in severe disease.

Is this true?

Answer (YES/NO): NO